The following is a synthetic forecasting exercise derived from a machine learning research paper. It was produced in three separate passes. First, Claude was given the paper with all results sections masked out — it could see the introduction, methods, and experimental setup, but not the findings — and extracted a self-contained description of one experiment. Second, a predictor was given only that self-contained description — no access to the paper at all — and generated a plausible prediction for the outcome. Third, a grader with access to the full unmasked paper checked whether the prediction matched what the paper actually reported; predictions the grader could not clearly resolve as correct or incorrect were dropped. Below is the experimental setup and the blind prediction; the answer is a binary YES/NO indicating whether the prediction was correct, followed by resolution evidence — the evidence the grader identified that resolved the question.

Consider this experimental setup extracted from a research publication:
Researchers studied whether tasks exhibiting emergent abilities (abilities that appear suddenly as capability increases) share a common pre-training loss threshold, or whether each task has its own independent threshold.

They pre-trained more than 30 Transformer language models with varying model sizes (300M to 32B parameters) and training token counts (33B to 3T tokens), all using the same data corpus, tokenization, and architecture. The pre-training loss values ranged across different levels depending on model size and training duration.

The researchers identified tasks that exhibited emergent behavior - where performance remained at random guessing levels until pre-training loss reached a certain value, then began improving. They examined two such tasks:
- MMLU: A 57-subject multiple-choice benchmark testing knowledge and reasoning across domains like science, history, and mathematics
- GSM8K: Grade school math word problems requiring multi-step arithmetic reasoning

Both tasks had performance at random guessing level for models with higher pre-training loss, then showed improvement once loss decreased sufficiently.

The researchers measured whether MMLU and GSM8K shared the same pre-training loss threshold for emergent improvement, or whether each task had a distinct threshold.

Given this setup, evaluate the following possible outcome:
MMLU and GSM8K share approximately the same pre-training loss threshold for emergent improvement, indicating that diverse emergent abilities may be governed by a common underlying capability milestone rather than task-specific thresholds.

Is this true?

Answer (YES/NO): YES